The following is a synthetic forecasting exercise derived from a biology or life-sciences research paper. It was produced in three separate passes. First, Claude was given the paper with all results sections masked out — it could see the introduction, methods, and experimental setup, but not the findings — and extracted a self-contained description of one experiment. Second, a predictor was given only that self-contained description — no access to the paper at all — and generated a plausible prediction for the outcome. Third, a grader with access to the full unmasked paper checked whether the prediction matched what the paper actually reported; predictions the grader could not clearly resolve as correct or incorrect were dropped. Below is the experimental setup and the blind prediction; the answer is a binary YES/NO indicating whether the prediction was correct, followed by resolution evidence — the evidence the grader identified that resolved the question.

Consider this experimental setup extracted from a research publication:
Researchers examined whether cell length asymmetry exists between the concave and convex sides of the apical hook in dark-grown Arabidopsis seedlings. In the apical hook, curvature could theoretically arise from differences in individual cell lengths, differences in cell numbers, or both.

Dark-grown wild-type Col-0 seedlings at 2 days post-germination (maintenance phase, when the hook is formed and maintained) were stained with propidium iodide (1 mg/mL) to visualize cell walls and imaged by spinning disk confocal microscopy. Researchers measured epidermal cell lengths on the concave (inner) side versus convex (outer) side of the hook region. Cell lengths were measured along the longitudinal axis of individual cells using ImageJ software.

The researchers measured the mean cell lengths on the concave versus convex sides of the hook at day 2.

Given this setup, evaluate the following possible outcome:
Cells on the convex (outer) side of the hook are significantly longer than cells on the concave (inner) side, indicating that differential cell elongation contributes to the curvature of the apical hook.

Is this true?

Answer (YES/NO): YES